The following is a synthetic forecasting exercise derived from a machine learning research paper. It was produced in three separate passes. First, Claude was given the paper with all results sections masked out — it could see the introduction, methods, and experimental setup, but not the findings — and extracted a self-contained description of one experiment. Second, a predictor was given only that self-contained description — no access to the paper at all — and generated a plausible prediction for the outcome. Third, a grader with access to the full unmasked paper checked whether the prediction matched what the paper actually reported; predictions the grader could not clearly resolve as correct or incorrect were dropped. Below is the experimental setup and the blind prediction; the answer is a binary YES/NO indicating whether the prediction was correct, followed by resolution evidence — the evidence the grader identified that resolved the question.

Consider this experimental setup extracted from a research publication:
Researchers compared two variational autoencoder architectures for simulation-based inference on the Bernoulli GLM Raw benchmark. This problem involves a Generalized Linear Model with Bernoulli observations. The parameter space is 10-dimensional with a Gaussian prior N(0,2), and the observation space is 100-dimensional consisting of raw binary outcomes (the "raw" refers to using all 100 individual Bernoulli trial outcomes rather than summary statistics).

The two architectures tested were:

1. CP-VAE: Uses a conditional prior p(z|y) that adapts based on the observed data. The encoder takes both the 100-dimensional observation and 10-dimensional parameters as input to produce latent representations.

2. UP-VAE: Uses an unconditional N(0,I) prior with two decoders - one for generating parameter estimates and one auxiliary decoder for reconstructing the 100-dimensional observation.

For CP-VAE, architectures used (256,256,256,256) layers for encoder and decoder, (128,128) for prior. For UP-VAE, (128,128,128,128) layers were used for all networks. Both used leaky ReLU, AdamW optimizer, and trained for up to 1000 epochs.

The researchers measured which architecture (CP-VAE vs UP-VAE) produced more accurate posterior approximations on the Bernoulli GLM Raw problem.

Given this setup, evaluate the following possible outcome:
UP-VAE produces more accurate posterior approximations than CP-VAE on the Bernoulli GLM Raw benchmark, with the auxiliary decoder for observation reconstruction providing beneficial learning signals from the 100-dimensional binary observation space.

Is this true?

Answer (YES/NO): YES